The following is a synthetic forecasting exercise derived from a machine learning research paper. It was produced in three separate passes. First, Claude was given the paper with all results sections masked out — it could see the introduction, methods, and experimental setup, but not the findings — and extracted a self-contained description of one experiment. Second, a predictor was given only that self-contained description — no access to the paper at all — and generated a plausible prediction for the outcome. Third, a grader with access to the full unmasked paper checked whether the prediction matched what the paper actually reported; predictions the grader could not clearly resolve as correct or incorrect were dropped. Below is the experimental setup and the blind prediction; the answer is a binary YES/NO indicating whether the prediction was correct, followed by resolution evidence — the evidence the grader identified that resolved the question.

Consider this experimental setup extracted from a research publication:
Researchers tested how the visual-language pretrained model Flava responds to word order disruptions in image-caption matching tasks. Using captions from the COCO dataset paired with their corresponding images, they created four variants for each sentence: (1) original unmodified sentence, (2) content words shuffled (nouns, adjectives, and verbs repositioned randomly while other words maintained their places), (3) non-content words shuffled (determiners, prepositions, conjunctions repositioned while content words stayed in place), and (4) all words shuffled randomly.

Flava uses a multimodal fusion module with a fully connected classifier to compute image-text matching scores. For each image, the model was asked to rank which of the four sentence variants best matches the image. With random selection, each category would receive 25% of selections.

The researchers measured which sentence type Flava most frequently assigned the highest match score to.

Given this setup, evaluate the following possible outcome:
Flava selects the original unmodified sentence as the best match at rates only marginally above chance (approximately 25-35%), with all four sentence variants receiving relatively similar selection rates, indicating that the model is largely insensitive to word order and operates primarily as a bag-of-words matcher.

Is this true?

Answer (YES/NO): NO